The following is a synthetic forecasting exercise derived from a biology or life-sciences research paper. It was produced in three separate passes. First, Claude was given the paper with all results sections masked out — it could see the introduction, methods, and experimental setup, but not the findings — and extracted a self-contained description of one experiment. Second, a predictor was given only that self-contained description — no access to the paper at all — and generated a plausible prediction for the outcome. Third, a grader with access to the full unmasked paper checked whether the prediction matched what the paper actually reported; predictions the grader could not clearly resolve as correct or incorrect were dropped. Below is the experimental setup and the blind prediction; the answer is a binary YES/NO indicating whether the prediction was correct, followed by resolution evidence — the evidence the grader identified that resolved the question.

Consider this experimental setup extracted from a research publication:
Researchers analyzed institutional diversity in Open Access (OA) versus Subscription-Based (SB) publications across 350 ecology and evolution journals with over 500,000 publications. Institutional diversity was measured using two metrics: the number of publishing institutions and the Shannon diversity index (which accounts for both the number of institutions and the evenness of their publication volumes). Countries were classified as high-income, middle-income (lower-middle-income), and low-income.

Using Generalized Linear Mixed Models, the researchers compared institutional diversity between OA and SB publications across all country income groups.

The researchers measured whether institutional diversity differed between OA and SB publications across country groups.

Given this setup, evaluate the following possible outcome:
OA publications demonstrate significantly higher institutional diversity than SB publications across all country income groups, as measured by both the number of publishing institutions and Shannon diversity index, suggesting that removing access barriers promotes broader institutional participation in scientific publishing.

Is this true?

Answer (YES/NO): NO